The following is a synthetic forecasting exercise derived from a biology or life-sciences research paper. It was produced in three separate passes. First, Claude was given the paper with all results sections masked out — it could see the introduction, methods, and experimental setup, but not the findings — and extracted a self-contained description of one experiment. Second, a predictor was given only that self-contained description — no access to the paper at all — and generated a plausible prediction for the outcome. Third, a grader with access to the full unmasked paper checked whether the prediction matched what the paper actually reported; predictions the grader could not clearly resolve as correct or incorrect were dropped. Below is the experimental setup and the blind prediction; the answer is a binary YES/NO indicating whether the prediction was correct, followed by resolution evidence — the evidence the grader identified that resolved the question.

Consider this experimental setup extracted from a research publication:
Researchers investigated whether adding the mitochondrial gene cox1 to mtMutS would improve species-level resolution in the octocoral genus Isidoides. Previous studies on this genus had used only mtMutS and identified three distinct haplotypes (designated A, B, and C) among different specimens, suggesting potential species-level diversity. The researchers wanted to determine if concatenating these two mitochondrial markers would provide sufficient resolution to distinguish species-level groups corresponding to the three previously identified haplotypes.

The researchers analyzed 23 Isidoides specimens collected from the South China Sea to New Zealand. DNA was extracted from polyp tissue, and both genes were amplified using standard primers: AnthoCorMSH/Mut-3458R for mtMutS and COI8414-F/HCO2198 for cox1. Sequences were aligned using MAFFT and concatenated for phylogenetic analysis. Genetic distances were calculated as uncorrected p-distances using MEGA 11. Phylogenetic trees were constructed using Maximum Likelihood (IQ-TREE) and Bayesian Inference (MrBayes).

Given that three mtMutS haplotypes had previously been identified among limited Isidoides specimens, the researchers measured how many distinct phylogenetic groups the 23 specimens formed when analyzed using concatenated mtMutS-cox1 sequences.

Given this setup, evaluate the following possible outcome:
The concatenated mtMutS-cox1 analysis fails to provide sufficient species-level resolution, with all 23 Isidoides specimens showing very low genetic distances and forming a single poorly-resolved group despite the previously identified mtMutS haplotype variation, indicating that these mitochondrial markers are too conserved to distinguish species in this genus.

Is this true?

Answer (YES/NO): NO